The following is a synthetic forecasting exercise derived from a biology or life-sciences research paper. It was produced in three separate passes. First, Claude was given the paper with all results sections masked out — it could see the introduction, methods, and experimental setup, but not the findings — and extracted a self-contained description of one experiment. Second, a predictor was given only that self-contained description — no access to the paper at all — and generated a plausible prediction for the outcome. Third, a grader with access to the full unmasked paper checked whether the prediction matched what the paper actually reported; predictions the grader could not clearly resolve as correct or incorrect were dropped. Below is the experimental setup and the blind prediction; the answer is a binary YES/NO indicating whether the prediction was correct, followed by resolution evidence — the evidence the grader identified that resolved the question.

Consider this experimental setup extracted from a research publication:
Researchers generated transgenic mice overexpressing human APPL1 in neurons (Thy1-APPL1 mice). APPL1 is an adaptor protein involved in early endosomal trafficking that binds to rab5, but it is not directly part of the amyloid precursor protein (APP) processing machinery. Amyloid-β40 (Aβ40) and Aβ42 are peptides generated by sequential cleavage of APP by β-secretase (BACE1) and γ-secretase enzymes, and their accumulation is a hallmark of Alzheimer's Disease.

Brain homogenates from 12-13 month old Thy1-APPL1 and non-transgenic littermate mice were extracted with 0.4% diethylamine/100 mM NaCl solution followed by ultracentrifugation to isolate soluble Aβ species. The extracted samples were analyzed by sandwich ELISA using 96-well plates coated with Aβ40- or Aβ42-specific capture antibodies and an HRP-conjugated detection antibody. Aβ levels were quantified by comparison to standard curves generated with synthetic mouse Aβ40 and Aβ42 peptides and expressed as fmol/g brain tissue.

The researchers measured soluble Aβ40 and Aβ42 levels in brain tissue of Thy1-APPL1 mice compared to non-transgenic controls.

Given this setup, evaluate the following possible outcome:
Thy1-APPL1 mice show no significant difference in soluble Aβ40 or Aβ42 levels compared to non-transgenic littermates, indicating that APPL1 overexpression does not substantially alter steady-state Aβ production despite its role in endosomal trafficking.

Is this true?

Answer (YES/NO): YES